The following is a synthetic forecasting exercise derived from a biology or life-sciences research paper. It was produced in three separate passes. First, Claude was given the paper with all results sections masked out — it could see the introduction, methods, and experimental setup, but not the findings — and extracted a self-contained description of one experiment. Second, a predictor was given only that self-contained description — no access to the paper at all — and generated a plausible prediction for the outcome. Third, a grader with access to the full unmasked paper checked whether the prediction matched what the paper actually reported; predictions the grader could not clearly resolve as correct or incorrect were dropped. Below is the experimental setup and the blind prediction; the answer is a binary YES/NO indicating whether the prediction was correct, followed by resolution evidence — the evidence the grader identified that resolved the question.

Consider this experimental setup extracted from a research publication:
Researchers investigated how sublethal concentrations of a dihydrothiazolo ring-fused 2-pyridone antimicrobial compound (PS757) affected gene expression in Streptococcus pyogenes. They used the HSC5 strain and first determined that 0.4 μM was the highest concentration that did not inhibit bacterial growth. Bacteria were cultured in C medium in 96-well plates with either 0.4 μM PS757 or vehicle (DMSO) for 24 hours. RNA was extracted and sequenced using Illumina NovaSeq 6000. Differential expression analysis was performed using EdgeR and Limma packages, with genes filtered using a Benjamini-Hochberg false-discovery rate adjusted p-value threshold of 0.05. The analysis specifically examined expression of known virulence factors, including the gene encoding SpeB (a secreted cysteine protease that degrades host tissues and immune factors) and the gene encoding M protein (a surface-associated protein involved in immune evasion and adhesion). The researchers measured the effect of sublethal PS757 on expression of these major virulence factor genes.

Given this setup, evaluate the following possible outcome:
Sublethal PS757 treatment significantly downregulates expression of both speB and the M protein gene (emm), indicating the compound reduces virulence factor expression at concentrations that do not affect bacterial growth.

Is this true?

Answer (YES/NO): YES